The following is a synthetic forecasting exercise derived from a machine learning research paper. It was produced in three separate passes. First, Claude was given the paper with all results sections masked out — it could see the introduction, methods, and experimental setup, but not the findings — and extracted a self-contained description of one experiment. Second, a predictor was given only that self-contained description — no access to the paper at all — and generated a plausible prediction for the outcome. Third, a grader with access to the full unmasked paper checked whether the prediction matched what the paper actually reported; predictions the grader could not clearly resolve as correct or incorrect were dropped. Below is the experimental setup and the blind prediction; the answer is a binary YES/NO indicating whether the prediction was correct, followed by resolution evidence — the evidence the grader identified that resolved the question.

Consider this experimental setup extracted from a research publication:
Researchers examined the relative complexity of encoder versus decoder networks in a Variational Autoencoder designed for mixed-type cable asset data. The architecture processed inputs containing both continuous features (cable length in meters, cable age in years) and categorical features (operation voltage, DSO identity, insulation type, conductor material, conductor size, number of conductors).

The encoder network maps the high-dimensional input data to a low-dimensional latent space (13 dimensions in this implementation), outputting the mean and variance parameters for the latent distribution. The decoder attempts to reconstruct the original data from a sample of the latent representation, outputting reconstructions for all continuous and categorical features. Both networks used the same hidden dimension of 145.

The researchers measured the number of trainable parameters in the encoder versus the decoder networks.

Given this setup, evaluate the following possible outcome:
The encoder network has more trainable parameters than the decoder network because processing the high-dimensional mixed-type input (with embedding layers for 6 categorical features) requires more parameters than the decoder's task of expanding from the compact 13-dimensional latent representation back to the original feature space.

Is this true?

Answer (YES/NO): NO